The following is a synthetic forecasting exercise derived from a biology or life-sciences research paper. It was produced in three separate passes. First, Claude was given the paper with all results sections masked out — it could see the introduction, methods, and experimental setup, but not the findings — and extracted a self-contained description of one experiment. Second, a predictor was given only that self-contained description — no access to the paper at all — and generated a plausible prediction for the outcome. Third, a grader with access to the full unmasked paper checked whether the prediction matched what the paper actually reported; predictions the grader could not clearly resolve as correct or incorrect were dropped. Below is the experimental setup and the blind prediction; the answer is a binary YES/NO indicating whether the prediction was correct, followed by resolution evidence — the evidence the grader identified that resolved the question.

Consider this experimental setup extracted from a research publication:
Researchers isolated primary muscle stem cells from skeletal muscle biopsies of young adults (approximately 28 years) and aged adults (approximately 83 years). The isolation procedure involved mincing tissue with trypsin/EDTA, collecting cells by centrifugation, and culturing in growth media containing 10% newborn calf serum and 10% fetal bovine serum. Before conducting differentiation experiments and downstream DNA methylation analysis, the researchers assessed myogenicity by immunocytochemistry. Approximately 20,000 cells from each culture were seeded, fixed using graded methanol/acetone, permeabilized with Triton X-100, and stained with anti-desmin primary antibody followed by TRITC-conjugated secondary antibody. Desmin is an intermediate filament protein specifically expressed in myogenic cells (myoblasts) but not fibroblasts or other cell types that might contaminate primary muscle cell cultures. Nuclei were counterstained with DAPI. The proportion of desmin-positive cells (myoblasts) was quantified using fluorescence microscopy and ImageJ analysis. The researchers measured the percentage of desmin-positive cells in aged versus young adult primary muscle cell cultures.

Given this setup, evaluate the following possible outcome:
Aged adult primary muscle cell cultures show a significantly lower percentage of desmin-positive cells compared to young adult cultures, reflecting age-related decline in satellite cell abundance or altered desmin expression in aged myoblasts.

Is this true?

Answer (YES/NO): NO